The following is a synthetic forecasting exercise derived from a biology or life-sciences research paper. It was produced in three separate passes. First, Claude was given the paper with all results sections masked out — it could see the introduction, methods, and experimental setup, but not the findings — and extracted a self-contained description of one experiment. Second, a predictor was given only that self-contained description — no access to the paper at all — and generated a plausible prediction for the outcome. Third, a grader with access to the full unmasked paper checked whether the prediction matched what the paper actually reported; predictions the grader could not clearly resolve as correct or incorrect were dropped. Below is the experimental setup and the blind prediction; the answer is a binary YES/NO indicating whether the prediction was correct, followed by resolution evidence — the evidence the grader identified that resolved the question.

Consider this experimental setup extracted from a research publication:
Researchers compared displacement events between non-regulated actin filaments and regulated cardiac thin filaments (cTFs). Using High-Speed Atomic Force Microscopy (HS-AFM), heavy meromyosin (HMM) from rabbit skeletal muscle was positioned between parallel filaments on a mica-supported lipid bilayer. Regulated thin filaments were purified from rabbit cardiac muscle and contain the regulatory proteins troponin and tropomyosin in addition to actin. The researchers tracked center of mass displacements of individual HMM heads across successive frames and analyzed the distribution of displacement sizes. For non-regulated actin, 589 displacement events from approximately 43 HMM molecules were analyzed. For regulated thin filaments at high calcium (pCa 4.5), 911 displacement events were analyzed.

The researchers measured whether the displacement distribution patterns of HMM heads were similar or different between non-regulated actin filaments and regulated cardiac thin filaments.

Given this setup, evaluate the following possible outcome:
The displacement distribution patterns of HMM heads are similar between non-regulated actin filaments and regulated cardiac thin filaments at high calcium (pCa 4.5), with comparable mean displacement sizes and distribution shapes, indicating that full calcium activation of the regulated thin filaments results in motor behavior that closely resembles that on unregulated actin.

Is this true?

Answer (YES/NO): YES